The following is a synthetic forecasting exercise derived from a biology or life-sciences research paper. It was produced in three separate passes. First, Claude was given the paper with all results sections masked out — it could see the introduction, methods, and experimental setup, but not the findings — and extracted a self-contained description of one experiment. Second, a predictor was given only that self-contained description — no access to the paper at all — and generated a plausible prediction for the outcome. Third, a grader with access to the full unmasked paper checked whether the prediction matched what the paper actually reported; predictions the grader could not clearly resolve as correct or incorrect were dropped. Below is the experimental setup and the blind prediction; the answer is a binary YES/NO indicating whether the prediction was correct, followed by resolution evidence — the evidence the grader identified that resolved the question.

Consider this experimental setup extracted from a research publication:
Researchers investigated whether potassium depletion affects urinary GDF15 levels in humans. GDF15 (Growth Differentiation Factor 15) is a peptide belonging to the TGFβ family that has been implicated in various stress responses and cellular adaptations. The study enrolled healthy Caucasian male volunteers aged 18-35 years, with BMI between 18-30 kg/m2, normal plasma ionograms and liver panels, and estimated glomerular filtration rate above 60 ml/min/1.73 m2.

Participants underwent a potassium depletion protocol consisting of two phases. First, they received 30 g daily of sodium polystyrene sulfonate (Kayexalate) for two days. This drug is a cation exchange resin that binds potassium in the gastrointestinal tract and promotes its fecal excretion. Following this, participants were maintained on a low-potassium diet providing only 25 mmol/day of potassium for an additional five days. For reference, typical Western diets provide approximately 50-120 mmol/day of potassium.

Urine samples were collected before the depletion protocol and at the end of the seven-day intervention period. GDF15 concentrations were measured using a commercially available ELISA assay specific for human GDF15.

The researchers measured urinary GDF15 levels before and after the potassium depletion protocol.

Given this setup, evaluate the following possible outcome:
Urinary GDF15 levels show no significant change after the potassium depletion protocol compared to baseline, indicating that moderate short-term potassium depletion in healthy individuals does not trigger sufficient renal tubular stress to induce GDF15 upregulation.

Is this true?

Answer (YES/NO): YES